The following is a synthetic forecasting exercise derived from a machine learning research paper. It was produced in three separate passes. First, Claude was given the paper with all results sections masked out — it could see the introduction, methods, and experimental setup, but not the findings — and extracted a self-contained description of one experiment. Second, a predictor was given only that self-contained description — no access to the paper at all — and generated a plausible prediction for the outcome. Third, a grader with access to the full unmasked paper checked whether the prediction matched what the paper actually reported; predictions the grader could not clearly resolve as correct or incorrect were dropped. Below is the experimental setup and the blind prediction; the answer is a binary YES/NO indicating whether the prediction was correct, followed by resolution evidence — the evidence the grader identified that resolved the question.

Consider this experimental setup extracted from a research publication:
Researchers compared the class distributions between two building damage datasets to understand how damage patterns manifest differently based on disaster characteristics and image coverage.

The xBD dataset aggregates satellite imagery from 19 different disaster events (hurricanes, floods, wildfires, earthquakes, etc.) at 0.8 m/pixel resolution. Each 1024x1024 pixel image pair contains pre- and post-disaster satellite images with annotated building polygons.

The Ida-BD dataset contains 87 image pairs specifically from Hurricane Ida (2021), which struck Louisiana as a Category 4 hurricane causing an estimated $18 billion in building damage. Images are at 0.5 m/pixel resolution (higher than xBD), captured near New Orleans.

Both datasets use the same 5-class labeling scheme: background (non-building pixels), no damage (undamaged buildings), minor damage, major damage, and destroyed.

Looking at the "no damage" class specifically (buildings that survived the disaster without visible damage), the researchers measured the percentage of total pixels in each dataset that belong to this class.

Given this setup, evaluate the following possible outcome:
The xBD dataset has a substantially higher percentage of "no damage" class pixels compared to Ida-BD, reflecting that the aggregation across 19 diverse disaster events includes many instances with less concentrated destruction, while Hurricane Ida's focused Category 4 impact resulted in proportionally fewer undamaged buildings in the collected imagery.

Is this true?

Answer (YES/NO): NO